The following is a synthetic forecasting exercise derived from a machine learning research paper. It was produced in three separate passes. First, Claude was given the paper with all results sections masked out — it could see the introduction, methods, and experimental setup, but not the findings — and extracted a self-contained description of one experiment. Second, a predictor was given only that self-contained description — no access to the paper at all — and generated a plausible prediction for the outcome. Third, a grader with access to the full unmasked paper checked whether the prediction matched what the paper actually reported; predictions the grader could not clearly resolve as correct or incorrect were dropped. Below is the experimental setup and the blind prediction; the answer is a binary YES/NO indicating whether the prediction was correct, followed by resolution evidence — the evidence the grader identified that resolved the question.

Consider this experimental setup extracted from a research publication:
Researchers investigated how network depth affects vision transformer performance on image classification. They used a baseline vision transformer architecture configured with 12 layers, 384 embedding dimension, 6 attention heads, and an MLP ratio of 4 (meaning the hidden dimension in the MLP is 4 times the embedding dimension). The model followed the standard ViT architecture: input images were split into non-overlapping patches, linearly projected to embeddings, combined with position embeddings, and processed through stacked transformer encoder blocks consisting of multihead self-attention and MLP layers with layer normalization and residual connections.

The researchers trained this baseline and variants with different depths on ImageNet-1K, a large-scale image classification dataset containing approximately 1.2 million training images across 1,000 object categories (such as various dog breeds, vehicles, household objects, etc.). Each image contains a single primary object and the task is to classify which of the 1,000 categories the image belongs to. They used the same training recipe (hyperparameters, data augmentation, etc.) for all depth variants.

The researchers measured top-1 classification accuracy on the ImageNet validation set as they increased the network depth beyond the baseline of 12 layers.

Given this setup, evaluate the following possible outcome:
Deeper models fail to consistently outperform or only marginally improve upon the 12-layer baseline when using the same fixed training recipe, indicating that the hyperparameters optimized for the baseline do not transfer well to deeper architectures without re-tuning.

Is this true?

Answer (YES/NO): NO